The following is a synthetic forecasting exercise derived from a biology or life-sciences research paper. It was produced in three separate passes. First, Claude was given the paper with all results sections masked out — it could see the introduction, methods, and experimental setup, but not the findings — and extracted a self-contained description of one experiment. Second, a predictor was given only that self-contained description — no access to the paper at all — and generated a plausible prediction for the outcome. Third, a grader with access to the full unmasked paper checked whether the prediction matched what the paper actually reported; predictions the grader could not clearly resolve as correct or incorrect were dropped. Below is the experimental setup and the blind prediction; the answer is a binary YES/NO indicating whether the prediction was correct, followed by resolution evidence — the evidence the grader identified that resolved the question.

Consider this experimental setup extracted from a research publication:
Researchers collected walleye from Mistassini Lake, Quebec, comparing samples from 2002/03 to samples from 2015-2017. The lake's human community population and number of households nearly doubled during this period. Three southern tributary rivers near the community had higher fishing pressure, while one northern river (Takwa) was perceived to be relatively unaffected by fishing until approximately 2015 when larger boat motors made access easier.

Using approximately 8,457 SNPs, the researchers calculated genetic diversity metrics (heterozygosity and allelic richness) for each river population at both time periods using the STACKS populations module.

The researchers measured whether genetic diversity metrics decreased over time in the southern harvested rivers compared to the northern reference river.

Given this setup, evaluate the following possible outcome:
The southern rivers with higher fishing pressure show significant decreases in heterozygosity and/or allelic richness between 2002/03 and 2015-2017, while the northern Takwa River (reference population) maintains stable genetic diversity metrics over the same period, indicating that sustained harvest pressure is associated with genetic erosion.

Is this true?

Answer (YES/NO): NO